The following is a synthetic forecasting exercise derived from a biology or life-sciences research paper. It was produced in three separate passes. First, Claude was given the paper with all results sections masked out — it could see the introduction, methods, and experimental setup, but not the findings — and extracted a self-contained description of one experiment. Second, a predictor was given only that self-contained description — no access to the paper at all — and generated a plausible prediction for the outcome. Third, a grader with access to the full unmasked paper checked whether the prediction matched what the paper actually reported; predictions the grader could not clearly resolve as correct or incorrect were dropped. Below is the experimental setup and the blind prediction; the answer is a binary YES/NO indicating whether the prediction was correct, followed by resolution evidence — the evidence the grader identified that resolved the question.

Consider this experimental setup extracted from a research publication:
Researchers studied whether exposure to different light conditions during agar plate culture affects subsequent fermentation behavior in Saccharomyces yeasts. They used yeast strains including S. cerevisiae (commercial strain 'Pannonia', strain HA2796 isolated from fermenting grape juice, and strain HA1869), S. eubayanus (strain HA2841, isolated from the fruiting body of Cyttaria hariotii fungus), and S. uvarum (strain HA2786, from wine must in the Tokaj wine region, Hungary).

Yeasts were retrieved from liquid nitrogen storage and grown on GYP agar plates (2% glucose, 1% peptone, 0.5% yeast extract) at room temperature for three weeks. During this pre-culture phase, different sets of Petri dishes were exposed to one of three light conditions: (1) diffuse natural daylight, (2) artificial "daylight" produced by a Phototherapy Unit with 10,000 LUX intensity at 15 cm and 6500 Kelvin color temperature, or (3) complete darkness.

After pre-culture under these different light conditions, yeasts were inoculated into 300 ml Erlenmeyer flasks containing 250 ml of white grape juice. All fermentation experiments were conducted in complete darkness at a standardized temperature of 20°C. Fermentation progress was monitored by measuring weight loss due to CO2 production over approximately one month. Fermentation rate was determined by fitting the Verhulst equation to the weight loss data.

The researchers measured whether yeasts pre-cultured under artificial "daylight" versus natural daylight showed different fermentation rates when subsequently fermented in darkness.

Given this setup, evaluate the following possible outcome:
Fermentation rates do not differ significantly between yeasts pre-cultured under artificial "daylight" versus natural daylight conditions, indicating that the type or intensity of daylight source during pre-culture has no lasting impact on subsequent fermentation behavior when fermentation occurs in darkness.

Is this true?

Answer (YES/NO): NO